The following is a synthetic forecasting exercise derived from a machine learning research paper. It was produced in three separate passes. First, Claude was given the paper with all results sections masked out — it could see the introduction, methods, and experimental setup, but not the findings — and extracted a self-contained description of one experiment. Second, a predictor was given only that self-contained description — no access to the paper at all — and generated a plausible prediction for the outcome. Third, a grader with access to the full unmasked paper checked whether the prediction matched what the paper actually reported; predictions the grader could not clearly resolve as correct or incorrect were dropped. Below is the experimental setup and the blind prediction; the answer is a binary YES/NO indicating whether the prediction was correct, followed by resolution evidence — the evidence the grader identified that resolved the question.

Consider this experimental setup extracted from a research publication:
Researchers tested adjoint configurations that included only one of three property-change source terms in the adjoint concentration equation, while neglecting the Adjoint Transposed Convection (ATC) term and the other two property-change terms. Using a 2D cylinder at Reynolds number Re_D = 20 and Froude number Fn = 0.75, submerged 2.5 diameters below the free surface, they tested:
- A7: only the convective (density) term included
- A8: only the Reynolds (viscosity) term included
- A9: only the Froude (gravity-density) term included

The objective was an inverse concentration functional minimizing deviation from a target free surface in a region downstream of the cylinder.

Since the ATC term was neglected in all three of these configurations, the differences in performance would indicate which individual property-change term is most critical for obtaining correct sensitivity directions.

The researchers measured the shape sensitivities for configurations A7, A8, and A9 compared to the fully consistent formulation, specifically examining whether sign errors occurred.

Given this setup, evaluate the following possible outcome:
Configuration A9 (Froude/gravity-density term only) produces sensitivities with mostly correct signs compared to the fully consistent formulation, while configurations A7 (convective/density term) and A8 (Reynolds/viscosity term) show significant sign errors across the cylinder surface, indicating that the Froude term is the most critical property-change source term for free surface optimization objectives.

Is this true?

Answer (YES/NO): YES